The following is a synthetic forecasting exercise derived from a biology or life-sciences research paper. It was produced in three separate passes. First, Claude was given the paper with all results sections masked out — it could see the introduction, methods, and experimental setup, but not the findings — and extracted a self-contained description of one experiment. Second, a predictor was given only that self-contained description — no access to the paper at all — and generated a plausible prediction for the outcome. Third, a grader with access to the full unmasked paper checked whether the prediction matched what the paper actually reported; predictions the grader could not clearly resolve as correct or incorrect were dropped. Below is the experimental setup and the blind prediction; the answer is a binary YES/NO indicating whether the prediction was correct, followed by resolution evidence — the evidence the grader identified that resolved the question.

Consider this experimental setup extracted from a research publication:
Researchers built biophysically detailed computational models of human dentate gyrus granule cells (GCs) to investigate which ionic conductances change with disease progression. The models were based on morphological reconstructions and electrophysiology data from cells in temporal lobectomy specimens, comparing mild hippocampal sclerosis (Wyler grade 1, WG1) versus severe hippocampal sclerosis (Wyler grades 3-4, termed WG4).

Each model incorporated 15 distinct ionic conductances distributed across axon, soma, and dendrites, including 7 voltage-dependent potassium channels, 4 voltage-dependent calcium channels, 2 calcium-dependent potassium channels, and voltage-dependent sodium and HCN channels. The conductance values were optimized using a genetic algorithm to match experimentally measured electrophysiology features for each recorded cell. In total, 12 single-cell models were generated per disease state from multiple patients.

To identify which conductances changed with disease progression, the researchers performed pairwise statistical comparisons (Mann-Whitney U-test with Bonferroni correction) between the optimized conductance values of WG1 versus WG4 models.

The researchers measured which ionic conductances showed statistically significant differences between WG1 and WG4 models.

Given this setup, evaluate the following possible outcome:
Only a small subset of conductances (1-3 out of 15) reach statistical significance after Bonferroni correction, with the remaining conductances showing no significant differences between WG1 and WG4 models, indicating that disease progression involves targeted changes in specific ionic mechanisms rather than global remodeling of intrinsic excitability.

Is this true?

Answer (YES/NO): YES